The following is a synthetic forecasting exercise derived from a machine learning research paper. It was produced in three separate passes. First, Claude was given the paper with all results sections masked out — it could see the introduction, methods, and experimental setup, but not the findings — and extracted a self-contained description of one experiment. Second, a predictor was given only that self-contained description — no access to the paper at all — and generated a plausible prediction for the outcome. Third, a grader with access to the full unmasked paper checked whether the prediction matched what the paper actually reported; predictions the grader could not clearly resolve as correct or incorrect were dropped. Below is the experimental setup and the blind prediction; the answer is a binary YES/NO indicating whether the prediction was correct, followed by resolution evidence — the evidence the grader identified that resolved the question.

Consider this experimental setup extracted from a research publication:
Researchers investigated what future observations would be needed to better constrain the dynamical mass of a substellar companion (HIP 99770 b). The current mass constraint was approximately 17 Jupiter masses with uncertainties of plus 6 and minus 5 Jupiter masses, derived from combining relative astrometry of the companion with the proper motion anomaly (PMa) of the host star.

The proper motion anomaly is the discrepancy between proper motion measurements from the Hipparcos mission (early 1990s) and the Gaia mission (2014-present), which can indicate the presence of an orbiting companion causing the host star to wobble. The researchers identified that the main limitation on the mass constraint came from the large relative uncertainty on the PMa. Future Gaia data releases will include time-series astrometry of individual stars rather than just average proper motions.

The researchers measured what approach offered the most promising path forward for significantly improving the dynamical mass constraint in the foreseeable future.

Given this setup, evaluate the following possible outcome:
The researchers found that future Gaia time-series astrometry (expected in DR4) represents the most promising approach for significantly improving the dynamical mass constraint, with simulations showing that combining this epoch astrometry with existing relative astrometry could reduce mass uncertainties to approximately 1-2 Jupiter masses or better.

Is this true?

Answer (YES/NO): NO